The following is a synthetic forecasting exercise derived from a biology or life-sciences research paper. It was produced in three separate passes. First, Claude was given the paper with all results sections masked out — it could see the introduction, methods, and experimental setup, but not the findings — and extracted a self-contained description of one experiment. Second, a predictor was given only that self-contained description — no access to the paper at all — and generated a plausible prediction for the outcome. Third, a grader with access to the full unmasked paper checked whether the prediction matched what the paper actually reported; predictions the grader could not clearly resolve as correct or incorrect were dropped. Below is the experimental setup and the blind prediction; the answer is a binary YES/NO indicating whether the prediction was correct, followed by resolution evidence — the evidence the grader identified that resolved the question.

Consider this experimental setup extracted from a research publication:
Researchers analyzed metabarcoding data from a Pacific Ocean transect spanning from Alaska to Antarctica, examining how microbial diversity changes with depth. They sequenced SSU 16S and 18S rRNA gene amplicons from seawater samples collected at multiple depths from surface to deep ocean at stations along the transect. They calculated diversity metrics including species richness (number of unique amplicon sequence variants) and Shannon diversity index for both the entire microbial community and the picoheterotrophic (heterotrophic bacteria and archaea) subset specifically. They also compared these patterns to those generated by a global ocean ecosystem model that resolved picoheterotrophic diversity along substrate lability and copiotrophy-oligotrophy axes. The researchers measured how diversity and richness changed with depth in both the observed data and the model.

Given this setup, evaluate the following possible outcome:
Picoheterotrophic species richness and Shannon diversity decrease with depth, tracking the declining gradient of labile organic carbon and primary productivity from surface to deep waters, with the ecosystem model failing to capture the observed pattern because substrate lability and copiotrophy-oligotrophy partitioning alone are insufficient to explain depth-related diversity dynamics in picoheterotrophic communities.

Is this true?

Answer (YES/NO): NO